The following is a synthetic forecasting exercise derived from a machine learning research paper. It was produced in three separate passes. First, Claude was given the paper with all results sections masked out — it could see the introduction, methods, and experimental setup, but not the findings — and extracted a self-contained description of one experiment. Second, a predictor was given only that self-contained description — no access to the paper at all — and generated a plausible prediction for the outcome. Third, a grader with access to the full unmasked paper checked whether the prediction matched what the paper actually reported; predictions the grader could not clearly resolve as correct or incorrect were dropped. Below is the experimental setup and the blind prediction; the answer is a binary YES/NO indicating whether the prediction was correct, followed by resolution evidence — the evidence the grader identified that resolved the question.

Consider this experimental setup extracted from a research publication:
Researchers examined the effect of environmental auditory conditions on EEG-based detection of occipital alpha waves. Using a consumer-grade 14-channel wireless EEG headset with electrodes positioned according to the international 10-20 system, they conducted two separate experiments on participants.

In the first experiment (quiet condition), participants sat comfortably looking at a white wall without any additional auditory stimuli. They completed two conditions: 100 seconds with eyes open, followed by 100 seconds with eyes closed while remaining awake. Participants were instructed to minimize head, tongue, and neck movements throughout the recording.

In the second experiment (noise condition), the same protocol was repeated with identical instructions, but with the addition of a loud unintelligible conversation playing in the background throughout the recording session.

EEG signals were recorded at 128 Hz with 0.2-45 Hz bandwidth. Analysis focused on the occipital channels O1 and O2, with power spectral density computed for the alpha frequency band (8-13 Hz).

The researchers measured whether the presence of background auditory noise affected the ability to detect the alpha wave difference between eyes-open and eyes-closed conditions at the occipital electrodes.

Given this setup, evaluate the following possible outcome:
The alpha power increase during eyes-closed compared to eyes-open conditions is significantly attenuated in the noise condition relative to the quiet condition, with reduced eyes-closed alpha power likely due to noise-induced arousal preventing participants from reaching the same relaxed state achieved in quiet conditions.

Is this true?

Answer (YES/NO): YES